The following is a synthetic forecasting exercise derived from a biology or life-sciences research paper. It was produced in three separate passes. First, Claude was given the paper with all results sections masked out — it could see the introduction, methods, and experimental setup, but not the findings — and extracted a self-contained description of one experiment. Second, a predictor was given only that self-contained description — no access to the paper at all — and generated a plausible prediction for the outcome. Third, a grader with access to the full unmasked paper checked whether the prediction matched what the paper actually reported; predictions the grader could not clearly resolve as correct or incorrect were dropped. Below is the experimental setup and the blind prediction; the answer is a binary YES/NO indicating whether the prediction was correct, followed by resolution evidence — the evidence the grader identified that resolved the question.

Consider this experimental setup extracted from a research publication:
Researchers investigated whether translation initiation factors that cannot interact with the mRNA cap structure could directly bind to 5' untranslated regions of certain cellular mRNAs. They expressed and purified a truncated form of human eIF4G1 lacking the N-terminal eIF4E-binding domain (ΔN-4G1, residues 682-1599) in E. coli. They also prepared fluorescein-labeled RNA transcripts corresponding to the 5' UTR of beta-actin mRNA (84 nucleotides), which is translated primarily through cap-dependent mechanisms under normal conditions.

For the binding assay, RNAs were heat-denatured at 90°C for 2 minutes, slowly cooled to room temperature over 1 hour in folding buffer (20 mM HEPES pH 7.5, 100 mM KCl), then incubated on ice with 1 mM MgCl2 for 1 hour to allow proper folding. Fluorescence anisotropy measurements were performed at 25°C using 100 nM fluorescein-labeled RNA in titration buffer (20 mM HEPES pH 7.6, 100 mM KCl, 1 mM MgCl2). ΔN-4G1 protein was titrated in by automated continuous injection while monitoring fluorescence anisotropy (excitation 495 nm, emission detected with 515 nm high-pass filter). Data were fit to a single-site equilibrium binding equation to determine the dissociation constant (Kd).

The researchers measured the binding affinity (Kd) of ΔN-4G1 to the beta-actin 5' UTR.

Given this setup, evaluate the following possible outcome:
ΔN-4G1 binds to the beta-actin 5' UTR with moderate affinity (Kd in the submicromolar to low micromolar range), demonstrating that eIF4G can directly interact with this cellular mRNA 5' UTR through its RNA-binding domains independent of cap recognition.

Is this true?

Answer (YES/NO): NO